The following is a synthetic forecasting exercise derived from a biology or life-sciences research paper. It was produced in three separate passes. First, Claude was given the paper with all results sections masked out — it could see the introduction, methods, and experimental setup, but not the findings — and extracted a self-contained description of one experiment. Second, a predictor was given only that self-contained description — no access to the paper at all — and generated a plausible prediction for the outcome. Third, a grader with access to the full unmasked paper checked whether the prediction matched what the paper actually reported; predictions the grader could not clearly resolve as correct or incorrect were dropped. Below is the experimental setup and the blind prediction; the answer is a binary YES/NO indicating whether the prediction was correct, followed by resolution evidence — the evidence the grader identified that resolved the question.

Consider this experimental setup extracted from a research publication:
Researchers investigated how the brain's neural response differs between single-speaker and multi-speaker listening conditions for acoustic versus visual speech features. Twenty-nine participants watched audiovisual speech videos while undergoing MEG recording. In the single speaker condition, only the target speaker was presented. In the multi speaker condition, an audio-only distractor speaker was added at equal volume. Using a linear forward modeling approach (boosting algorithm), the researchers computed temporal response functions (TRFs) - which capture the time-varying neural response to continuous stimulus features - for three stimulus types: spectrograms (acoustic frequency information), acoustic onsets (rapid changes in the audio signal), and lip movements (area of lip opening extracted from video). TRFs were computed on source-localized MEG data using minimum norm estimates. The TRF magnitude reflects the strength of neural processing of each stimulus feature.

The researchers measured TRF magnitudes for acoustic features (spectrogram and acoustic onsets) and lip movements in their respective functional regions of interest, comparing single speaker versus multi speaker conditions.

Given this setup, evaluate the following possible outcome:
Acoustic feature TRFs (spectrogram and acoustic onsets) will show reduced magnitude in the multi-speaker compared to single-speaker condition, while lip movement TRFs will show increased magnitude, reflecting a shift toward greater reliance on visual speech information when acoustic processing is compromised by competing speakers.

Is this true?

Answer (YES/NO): YES